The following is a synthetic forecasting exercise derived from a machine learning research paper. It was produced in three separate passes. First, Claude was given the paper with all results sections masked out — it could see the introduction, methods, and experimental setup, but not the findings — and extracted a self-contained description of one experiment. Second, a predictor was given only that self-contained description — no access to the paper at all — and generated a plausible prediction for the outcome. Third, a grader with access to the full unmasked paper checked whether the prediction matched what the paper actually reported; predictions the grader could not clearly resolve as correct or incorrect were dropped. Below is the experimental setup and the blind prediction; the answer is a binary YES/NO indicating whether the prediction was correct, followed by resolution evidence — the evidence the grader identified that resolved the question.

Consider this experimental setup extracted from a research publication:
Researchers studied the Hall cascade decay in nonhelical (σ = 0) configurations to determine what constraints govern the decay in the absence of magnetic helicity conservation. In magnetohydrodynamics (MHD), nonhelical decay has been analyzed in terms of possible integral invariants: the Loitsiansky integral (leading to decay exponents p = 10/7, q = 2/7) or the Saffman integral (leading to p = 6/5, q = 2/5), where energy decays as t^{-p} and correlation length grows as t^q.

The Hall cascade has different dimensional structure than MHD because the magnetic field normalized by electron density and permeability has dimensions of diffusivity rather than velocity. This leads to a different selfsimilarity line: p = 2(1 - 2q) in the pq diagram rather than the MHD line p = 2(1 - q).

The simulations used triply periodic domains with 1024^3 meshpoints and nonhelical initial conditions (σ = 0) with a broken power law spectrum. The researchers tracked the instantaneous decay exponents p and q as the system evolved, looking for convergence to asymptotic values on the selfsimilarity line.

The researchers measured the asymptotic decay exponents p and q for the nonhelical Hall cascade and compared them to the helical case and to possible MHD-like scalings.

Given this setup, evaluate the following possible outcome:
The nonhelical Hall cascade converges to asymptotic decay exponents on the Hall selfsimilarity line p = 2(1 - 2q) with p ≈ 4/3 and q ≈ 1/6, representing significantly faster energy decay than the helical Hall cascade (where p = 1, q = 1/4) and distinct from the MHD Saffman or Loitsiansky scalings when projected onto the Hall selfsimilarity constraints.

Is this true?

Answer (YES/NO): NO